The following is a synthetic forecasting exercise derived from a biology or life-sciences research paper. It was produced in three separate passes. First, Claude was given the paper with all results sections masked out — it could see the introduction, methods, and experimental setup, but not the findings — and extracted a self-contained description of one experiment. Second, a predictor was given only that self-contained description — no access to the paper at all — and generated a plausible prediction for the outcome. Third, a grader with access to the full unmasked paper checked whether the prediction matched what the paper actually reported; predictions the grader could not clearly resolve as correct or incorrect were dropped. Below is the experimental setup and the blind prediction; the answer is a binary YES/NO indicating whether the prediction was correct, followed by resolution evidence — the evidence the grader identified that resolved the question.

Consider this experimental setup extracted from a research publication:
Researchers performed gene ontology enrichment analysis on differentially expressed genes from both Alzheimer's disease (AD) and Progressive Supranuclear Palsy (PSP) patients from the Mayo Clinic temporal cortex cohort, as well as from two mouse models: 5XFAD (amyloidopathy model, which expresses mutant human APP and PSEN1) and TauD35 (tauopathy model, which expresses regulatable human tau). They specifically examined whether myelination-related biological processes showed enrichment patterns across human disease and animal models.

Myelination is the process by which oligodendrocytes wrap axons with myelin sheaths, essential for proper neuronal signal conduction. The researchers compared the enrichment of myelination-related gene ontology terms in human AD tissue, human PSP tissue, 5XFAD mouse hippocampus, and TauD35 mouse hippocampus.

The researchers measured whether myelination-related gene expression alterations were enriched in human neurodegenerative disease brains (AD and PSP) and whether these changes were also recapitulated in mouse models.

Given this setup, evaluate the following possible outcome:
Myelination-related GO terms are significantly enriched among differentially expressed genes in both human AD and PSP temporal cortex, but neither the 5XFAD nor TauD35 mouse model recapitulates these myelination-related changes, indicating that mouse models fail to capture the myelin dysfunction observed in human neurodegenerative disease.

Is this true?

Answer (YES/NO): YES